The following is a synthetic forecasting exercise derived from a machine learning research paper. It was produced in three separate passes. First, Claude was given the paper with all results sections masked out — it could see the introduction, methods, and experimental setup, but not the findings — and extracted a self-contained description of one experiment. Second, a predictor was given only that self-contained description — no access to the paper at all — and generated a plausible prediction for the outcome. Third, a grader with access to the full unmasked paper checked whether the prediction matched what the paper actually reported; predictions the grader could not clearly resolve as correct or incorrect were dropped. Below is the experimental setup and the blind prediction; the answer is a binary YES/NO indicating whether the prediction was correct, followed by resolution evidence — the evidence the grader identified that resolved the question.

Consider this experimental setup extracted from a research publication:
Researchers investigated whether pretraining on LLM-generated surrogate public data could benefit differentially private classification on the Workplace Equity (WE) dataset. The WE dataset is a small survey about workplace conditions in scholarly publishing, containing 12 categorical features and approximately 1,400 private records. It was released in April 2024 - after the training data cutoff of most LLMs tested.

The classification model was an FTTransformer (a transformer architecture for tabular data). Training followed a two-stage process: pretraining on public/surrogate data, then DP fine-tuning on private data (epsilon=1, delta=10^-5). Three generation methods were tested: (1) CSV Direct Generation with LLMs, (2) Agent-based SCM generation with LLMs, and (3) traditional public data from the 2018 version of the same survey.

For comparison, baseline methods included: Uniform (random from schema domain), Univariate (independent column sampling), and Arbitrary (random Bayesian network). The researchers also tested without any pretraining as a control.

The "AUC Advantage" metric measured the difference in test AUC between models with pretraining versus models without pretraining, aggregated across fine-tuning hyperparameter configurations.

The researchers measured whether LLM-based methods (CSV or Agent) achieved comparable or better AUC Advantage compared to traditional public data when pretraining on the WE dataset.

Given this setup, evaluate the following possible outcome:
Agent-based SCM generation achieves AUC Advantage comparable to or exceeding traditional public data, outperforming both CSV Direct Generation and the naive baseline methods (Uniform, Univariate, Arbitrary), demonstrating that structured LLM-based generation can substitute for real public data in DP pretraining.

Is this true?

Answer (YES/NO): YES